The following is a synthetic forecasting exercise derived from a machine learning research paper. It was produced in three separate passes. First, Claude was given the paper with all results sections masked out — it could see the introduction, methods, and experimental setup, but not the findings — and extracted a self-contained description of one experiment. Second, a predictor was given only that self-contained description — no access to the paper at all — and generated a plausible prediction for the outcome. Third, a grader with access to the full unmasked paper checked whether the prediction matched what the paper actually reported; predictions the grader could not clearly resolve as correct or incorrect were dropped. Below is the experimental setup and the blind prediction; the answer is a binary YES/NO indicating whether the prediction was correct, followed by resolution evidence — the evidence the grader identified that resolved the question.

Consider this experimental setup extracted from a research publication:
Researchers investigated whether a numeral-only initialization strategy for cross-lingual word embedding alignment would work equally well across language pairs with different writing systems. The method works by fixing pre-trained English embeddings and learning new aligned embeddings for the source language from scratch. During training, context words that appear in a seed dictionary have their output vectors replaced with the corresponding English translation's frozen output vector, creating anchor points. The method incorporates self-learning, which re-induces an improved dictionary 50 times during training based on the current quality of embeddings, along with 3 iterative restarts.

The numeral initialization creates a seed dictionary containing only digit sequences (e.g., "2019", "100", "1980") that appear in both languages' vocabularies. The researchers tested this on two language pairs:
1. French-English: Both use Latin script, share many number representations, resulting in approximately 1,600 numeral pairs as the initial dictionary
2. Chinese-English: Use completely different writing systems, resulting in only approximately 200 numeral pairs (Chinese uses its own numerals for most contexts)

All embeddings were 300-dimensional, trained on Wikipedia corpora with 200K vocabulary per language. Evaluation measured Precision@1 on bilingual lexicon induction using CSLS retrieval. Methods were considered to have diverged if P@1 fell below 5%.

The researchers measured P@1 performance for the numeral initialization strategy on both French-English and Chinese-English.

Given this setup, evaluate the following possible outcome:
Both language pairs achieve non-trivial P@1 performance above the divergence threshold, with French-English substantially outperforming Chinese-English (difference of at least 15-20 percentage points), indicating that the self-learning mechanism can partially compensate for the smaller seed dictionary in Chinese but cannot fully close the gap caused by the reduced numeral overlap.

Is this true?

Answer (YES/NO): NO